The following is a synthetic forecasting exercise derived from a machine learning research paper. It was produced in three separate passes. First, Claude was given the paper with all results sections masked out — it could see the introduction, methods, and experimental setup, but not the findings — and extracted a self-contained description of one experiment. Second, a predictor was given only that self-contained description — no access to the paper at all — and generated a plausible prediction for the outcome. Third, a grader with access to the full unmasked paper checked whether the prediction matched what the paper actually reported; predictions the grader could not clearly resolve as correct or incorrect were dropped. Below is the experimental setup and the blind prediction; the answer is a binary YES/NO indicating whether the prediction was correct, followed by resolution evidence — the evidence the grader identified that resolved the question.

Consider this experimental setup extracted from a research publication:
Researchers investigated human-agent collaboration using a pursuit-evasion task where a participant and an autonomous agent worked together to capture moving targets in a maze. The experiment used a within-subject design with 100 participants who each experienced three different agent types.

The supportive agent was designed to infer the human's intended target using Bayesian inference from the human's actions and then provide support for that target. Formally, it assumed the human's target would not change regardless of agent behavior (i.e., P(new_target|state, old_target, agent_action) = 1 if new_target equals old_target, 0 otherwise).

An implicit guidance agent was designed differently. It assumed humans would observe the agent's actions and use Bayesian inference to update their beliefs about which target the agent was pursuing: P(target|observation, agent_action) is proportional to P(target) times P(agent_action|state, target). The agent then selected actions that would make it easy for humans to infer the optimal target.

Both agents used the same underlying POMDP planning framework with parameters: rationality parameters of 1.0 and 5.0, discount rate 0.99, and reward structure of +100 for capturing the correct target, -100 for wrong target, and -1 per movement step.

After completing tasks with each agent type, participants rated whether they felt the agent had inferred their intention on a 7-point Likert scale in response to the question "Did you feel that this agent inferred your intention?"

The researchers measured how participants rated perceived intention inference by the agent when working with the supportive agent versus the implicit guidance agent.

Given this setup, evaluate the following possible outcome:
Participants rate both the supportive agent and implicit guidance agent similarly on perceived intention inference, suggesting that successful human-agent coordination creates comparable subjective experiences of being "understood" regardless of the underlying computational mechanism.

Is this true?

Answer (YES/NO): NO